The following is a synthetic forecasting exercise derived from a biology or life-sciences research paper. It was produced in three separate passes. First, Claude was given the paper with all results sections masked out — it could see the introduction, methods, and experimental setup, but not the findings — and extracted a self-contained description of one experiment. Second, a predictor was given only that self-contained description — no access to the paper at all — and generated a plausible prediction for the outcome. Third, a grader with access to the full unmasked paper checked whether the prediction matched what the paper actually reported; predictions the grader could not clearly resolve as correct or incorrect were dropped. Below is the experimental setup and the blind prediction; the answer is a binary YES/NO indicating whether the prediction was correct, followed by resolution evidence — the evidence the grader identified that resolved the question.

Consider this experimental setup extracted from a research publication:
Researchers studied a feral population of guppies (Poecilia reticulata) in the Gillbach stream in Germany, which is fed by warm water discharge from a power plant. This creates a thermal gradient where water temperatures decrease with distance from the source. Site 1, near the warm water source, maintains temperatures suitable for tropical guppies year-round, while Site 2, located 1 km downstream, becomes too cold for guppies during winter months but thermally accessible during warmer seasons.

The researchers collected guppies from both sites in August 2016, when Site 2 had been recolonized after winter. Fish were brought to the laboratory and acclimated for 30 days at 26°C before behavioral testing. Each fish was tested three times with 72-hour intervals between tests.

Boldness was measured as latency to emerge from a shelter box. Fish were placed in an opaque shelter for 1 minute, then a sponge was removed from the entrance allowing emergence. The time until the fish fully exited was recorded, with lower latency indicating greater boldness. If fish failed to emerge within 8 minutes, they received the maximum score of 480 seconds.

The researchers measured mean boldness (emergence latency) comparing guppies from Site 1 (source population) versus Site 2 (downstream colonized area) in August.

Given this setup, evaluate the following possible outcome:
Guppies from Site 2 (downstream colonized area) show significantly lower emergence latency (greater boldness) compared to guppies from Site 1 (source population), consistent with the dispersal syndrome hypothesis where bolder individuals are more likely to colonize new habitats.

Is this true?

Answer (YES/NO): NO